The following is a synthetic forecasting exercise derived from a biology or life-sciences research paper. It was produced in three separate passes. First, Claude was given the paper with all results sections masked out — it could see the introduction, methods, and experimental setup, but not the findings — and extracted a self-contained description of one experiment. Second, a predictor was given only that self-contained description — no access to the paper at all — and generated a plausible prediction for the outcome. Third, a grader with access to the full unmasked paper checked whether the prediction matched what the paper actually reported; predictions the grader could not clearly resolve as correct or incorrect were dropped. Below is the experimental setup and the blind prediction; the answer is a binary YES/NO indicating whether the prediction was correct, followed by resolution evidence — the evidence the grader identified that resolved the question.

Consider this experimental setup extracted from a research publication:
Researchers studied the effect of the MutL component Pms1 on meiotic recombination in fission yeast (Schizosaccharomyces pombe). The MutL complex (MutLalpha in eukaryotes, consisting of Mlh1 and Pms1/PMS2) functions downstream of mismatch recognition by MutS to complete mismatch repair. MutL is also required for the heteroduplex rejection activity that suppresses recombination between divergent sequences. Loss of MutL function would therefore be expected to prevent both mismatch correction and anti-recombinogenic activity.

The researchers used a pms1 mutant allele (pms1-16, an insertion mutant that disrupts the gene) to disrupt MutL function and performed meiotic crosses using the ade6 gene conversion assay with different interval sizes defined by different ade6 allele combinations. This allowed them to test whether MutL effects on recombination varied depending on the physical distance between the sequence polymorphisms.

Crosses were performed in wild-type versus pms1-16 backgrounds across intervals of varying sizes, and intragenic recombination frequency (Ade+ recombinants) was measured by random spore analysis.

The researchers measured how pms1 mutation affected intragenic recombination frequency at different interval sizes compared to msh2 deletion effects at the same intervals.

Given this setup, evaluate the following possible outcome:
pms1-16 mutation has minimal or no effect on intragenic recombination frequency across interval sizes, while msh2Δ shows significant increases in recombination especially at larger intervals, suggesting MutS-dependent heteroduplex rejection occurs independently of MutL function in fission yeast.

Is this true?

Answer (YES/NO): NO